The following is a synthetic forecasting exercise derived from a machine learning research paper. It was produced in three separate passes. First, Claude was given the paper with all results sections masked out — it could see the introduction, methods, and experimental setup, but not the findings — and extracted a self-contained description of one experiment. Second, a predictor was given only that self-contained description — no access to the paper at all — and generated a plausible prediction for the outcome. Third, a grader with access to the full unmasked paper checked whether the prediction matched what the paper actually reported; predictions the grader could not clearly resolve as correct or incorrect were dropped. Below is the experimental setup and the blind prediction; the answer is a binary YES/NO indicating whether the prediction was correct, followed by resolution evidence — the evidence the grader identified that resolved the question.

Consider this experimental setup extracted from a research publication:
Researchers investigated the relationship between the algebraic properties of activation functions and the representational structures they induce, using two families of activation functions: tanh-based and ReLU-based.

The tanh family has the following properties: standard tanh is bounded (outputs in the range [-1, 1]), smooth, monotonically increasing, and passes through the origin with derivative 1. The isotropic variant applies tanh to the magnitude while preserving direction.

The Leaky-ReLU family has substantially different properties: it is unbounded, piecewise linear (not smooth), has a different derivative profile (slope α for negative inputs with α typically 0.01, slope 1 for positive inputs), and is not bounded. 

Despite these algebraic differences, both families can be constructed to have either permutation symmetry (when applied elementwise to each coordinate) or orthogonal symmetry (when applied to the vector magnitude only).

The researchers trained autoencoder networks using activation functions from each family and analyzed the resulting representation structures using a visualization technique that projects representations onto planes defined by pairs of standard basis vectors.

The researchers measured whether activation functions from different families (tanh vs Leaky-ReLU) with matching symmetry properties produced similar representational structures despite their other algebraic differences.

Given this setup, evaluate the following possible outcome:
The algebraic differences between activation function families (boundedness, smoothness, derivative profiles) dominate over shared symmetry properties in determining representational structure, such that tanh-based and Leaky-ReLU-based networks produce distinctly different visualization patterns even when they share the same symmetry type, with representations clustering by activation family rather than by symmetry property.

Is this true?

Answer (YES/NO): NO